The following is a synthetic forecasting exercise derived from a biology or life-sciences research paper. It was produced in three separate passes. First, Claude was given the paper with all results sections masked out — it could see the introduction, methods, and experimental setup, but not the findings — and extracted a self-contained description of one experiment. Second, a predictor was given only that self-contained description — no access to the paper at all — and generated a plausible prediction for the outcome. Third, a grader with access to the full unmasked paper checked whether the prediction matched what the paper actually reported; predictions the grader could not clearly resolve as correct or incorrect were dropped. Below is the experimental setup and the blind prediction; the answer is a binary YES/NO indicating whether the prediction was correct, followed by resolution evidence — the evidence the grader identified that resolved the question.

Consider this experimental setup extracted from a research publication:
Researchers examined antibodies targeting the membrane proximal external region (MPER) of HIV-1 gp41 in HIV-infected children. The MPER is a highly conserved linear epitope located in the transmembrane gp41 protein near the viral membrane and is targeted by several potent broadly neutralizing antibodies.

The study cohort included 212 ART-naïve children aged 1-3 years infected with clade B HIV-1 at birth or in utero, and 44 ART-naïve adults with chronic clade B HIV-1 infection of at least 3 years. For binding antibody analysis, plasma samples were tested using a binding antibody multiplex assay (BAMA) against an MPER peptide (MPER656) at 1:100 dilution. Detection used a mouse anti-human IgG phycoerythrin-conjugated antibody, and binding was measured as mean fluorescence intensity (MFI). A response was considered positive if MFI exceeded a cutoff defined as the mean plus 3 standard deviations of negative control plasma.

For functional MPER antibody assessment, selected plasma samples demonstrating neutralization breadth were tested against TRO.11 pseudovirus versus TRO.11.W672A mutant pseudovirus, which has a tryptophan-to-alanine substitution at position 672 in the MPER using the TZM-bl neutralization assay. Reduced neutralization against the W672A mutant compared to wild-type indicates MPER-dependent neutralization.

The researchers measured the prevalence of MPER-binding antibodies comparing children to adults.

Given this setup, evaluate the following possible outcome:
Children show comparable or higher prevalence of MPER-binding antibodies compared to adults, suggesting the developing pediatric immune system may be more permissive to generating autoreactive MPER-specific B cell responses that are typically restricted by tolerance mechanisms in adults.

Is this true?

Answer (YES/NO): YES